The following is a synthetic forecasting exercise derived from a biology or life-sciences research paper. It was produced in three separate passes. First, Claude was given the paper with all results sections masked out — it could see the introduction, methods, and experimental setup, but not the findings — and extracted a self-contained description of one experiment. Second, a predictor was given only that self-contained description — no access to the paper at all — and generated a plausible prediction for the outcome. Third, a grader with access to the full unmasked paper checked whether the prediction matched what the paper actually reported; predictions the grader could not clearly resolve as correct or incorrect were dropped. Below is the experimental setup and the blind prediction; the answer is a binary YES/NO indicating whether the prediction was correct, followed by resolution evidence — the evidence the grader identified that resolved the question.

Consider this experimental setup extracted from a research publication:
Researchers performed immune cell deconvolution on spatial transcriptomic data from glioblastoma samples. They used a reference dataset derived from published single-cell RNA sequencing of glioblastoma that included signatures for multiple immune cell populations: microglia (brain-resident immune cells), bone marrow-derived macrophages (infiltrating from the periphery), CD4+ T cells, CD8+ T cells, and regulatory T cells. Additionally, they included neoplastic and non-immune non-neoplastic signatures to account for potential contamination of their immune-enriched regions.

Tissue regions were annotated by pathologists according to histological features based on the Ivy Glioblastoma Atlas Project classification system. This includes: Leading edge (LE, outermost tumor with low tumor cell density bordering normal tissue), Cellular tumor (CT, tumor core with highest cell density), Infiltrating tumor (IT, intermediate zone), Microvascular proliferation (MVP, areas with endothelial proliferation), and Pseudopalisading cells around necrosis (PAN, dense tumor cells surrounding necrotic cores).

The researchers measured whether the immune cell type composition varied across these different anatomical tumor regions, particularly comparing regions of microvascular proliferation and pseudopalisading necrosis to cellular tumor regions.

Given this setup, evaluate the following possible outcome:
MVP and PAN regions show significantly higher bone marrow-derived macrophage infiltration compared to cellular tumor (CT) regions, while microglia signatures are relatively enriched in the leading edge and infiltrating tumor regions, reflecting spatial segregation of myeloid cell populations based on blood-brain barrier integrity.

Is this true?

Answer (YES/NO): NO